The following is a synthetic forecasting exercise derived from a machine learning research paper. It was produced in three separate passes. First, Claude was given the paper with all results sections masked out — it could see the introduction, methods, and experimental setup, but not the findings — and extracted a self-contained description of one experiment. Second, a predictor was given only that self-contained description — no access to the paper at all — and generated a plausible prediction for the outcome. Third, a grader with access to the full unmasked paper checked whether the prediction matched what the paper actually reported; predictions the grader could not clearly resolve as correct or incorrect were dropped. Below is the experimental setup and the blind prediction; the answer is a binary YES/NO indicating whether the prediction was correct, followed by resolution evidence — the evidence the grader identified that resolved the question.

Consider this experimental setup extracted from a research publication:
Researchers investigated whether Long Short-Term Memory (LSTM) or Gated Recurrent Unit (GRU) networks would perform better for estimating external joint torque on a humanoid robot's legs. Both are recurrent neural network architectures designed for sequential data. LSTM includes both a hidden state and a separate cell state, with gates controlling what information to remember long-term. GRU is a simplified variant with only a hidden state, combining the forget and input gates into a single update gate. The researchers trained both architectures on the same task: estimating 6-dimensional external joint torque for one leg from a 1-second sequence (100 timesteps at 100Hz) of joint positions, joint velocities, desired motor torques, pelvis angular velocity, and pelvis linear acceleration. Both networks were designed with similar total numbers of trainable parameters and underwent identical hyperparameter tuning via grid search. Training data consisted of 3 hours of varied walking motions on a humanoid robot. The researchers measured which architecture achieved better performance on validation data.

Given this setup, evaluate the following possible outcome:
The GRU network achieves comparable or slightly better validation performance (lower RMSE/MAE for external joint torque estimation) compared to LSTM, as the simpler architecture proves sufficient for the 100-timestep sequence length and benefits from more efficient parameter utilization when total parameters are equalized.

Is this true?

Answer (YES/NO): YES